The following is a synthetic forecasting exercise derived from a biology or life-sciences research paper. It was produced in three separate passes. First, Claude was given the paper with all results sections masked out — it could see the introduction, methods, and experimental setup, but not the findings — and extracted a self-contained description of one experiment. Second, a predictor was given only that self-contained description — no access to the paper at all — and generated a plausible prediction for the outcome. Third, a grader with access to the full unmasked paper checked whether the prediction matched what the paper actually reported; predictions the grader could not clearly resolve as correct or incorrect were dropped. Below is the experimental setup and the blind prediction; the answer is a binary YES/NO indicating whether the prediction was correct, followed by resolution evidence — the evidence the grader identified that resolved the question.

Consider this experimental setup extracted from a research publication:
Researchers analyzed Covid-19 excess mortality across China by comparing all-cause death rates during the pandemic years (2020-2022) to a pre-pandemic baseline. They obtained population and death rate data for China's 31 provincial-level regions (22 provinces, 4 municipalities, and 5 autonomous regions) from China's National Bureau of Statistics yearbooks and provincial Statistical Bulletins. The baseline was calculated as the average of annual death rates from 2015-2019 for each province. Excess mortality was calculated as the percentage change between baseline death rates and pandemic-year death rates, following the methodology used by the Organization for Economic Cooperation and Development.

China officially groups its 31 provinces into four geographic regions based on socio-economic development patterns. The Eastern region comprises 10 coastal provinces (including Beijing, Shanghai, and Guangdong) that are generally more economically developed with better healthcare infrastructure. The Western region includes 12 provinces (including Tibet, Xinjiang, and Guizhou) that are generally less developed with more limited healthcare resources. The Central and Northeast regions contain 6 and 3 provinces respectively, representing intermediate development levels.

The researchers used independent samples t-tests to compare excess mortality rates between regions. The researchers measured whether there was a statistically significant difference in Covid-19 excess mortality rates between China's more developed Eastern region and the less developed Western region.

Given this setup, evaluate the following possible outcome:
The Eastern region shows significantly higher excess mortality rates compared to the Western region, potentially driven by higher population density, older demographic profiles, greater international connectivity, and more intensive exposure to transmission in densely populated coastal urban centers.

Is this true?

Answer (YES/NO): NO